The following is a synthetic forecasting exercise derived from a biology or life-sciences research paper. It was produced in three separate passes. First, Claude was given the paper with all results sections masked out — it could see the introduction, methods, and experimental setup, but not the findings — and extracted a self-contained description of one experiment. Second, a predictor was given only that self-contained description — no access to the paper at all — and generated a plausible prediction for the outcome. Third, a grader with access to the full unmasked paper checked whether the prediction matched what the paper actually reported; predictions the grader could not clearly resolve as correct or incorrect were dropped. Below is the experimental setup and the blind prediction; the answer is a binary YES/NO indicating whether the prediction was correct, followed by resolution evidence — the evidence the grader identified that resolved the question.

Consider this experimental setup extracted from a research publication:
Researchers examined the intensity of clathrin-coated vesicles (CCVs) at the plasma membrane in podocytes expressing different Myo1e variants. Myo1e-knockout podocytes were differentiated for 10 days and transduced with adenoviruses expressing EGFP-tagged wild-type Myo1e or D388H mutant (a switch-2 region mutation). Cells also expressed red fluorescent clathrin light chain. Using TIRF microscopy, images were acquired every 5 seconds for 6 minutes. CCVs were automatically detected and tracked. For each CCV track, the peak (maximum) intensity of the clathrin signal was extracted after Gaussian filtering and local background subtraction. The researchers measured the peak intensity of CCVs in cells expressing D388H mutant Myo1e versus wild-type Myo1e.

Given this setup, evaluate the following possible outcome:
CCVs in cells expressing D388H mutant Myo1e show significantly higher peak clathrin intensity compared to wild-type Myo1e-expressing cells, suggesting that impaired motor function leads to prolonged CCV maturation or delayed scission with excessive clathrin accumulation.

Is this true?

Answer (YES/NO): YES